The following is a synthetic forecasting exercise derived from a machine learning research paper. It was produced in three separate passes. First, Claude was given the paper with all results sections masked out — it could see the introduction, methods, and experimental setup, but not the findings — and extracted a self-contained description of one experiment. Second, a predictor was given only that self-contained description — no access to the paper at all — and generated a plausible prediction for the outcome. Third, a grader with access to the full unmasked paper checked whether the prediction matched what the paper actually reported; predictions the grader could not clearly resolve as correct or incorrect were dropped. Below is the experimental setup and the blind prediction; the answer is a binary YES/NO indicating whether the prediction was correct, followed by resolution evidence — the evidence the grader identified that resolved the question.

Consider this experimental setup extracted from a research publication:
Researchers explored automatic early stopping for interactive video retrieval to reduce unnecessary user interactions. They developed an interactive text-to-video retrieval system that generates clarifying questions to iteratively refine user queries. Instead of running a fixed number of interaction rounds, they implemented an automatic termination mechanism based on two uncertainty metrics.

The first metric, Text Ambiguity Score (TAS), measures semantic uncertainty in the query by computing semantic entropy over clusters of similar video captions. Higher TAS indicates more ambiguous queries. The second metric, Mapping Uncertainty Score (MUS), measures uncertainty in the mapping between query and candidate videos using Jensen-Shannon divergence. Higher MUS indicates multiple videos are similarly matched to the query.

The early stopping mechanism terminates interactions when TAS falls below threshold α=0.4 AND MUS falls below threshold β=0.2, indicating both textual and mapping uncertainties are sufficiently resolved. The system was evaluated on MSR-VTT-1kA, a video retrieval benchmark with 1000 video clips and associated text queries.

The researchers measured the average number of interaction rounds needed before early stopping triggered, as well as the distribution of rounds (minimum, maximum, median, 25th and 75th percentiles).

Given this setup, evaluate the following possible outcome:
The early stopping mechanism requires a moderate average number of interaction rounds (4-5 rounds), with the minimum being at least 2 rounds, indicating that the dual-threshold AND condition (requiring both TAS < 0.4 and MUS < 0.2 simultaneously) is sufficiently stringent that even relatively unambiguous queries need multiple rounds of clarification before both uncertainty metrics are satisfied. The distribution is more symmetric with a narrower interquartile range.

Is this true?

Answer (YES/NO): NO